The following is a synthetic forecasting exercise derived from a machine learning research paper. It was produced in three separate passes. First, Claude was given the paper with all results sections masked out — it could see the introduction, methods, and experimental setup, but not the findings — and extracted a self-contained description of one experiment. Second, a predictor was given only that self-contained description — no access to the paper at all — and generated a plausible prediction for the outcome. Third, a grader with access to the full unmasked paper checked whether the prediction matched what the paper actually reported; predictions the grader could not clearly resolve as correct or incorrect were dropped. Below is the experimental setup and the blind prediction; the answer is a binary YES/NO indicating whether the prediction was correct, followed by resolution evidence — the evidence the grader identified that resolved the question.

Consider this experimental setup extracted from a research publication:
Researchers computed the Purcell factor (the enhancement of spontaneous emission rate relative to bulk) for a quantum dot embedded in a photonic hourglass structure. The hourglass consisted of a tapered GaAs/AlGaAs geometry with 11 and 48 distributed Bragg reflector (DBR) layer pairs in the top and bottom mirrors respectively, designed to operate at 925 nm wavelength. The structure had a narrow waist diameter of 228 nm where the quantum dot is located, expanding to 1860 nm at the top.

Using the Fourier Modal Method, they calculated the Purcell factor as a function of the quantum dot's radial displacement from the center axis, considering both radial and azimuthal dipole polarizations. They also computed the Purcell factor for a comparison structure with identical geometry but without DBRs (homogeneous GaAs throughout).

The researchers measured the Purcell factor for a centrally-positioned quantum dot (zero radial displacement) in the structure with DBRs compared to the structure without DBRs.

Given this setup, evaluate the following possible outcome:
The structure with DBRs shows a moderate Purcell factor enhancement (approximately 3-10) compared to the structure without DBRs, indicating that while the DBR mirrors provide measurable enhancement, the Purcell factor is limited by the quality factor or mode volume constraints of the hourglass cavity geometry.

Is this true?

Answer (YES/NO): NO